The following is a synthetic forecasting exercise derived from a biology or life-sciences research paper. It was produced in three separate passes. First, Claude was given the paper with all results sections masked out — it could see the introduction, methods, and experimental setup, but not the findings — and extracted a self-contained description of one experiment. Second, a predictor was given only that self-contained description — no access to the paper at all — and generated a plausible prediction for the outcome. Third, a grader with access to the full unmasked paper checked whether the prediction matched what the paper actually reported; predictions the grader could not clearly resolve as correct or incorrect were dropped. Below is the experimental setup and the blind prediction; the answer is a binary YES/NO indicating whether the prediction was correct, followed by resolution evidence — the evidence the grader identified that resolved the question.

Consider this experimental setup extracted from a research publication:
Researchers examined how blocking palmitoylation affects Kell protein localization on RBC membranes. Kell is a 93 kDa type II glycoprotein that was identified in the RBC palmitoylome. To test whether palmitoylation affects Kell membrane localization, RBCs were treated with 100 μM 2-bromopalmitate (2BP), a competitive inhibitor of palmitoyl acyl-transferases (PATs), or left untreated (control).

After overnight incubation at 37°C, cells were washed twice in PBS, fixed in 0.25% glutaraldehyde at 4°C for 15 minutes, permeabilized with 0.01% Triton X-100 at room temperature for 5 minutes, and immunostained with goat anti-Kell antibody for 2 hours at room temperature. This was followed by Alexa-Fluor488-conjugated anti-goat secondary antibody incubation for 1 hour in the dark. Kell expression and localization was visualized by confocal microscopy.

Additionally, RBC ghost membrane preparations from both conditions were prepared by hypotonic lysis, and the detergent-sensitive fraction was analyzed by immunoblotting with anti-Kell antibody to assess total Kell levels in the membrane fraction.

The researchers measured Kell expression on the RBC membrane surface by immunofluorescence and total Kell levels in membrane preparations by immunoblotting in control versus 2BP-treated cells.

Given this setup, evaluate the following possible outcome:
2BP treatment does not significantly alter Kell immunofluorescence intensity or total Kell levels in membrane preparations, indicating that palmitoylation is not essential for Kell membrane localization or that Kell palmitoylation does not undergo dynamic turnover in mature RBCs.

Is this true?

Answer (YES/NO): NO